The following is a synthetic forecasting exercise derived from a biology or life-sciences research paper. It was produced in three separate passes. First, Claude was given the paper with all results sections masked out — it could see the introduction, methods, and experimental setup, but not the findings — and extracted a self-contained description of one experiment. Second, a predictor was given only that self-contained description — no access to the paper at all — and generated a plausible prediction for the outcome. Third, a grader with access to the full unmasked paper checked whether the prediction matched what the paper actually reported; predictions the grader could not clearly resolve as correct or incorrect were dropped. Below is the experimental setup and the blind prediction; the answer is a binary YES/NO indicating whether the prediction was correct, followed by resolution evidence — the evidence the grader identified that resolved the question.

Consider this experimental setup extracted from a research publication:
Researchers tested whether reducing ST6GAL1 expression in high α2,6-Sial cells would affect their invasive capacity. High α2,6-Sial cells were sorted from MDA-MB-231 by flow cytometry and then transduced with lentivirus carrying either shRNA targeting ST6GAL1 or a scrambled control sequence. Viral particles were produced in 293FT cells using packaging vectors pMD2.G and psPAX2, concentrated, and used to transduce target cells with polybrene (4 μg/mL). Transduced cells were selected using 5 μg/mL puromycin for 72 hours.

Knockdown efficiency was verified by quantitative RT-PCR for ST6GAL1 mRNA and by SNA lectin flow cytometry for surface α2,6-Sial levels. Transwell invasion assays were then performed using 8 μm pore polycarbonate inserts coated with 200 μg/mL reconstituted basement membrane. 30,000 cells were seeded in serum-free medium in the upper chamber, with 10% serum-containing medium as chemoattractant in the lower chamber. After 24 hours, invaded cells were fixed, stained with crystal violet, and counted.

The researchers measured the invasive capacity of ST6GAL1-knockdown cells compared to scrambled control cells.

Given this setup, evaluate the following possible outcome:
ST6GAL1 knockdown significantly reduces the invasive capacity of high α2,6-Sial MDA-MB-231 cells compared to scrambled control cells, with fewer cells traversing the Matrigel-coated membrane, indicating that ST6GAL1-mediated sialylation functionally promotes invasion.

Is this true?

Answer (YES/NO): NO